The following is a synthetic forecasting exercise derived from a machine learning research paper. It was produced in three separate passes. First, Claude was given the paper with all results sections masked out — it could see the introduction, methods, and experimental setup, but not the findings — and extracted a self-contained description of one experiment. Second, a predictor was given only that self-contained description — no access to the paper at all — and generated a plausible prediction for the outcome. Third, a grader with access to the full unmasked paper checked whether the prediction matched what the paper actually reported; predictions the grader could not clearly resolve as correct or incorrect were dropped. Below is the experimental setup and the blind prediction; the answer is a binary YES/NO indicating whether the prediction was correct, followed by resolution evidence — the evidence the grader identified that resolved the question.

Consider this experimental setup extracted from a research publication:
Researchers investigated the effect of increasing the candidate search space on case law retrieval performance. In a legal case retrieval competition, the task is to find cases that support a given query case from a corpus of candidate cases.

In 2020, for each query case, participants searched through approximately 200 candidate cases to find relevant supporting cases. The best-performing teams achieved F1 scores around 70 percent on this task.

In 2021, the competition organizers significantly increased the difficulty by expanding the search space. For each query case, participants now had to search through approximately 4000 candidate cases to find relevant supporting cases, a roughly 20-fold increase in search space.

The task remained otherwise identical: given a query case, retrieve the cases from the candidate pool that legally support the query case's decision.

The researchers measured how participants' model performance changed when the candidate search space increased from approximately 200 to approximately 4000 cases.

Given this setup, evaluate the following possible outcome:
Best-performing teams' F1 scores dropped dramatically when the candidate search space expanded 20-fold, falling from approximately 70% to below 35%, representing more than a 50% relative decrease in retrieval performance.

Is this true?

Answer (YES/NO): YES